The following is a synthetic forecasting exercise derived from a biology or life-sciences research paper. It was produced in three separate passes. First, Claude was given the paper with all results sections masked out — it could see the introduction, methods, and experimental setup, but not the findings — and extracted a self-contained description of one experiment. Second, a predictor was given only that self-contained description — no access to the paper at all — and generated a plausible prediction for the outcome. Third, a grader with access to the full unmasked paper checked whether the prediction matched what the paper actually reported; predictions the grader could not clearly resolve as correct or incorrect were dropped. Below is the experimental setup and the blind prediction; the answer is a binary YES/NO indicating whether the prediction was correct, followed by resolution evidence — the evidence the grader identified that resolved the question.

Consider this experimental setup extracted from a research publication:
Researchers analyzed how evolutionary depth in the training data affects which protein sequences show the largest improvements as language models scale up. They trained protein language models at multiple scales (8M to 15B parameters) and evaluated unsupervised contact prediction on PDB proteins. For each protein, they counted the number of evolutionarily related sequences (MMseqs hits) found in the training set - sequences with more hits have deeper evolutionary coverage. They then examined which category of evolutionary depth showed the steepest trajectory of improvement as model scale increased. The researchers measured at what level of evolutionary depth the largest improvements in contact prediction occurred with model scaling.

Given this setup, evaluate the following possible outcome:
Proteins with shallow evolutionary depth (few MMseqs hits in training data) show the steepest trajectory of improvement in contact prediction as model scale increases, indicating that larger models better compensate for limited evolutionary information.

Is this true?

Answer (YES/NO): NO